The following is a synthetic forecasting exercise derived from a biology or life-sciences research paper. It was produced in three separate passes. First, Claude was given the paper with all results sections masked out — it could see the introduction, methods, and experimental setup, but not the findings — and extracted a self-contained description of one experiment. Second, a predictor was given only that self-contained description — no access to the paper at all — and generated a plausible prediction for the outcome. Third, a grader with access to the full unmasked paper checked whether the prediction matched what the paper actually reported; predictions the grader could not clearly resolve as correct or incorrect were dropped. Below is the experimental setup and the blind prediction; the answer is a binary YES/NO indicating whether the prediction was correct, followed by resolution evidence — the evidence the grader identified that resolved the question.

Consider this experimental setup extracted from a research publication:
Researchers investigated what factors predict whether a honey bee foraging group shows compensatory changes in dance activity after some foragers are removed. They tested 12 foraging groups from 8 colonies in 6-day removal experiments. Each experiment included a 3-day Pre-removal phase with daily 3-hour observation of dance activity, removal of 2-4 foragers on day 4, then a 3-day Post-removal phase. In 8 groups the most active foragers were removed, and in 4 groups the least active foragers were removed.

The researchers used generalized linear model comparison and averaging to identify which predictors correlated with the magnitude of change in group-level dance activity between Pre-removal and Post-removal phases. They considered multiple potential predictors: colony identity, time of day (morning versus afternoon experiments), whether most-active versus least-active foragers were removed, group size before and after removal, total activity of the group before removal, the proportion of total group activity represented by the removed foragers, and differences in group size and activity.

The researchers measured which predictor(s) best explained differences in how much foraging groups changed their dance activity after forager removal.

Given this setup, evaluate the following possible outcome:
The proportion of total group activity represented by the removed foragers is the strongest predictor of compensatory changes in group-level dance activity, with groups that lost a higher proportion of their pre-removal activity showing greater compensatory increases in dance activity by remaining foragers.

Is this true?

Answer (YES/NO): NO